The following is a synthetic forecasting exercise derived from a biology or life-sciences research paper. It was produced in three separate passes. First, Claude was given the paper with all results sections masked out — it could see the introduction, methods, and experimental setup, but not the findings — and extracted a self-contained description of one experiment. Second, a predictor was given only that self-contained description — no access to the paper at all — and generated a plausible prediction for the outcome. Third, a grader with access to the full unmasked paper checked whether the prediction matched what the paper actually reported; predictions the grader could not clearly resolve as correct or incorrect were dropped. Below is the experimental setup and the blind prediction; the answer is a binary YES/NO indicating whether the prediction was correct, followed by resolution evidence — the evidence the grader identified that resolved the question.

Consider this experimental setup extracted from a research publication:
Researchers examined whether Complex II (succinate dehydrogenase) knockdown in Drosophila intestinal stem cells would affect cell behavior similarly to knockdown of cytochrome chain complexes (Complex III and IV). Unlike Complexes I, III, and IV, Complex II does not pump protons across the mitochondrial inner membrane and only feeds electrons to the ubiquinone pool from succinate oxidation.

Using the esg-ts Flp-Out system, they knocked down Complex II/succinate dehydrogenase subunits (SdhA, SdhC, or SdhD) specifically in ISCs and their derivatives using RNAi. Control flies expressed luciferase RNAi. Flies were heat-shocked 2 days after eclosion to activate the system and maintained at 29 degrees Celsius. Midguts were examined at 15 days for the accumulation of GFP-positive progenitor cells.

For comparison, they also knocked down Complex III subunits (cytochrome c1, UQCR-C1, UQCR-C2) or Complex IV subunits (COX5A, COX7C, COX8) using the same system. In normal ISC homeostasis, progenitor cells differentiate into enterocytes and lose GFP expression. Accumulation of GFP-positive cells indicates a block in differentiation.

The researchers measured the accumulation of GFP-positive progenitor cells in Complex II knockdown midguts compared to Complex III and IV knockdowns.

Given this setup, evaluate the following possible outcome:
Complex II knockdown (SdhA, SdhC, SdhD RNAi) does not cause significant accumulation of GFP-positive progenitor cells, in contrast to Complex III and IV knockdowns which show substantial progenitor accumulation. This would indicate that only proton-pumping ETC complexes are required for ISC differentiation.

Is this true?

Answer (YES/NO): NO